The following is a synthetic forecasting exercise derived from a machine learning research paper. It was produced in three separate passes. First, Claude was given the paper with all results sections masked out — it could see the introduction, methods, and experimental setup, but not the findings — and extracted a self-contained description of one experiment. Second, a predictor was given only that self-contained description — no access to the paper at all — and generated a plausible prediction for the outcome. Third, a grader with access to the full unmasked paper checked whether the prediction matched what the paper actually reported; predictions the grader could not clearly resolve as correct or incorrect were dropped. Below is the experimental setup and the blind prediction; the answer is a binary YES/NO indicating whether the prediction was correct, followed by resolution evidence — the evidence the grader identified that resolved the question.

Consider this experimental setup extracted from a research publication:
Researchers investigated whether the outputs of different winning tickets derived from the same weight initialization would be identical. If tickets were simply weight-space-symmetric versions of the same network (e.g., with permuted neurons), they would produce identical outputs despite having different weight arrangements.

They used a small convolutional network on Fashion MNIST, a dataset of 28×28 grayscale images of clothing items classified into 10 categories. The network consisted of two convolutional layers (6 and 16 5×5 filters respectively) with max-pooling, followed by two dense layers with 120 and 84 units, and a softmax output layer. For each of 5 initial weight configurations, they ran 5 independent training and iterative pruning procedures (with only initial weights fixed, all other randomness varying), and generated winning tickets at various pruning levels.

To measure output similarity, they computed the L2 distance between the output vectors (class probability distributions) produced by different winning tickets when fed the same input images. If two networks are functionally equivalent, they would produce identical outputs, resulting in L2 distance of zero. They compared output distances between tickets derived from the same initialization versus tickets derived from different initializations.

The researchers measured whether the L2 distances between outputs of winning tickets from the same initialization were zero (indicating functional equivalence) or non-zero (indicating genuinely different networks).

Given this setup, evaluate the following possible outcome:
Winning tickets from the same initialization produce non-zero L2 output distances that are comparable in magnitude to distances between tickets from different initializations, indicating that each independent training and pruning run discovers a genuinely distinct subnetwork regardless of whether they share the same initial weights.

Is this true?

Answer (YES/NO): YES